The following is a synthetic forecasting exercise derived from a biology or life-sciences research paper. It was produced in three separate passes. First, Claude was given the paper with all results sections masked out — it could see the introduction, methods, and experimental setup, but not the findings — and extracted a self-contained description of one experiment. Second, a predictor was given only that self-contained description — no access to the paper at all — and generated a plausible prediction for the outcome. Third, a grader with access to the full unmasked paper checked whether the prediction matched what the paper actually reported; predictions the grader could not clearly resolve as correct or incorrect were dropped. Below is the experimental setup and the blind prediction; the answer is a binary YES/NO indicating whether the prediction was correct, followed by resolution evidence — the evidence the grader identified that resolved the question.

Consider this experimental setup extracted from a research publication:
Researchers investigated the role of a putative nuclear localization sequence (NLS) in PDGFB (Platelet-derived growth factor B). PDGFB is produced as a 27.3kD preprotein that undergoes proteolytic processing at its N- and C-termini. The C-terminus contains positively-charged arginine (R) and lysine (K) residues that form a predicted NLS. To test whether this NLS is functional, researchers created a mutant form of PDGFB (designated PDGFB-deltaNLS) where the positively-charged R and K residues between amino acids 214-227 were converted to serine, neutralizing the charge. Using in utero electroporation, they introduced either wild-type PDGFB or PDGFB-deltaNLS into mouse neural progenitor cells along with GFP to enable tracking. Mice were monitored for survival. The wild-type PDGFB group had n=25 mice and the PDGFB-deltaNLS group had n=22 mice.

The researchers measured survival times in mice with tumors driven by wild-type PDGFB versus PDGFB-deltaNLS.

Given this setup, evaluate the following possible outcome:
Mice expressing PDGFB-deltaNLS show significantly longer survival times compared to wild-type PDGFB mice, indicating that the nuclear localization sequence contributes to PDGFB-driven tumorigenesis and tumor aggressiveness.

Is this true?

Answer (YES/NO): NO